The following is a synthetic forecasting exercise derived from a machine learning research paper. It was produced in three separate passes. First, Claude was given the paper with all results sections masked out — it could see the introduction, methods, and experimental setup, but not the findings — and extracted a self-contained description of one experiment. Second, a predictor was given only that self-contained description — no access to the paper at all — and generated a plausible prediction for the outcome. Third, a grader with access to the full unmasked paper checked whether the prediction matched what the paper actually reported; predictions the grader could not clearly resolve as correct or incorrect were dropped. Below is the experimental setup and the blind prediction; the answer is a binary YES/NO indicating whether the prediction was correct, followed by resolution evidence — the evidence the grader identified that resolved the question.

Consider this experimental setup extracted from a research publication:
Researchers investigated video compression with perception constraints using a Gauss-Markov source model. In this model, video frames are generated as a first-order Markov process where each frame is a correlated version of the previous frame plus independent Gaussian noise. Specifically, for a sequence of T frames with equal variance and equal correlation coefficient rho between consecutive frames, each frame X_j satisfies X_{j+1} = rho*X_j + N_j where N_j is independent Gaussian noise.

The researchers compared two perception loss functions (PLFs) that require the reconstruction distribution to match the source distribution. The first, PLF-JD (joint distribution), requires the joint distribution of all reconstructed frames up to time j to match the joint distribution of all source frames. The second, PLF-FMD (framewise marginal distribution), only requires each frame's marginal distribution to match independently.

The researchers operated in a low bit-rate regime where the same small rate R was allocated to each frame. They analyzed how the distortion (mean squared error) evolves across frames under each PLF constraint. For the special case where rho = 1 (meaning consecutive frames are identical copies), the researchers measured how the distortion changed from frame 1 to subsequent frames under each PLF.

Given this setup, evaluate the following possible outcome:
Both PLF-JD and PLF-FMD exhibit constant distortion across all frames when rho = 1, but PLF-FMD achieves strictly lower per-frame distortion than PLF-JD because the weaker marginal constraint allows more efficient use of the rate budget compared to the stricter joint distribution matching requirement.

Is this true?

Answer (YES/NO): NO